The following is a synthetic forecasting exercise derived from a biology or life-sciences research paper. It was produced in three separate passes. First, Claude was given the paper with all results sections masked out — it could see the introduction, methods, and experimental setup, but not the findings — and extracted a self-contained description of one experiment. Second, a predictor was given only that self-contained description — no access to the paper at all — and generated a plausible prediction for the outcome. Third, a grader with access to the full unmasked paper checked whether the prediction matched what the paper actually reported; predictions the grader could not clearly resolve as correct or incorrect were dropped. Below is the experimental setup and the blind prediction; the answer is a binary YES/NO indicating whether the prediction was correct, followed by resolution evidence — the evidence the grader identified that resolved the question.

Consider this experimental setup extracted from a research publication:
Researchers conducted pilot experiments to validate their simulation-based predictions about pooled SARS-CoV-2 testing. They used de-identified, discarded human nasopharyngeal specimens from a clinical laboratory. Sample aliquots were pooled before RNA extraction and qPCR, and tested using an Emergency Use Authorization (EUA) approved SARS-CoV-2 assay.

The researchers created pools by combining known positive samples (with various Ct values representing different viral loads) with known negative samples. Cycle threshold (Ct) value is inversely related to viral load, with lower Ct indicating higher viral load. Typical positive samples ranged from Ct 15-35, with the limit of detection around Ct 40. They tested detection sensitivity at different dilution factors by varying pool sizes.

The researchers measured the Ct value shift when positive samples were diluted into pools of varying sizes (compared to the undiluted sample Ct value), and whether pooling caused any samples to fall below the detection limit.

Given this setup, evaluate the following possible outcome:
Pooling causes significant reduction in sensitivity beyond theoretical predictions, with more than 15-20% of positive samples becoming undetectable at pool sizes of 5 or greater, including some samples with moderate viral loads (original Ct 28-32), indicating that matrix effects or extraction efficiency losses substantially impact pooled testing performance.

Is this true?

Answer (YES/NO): NO